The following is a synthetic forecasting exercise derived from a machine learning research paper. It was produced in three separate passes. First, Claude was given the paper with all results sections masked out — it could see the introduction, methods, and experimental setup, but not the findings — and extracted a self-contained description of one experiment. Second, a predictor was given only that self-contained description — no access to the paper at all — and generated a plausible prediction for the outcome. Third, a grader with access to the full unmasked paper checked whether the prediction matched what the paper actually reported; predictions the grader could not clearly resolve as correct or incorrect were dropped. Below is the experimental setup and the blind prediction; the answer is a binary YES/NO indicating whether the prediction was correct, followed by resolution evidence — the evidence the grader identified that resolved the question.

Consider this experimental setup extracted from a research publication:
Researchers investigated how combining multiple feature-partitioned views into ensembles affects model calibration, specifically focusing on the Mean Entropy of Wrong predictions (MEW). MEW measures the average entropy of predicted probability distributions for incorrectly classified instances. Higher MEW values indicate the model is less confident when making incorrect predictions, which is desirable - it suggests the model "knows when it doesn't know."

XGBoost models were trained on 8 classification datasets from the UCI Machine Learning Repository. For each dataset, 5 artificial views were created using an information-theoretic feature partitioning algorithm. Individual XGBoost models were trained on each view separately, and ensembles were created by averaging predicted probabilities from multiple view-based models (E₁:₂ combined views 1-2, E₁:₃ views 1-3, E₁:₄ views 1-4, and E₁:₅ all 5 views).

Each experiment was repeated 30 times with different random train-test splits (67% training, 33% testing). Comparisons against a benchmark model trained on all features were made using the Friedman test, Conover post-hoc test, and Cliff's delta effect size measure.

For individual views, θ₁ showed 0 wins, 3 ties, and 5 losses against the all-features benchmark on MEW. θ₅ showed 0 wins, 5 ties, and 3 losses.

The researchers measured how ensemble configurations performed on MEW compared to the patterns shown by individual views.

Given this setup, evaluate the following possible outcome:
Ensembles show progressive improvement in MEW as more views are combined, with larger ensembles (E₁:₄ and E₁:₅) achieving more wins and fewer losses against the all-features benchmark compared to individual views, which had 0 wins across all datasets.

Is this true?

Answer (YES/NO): YES